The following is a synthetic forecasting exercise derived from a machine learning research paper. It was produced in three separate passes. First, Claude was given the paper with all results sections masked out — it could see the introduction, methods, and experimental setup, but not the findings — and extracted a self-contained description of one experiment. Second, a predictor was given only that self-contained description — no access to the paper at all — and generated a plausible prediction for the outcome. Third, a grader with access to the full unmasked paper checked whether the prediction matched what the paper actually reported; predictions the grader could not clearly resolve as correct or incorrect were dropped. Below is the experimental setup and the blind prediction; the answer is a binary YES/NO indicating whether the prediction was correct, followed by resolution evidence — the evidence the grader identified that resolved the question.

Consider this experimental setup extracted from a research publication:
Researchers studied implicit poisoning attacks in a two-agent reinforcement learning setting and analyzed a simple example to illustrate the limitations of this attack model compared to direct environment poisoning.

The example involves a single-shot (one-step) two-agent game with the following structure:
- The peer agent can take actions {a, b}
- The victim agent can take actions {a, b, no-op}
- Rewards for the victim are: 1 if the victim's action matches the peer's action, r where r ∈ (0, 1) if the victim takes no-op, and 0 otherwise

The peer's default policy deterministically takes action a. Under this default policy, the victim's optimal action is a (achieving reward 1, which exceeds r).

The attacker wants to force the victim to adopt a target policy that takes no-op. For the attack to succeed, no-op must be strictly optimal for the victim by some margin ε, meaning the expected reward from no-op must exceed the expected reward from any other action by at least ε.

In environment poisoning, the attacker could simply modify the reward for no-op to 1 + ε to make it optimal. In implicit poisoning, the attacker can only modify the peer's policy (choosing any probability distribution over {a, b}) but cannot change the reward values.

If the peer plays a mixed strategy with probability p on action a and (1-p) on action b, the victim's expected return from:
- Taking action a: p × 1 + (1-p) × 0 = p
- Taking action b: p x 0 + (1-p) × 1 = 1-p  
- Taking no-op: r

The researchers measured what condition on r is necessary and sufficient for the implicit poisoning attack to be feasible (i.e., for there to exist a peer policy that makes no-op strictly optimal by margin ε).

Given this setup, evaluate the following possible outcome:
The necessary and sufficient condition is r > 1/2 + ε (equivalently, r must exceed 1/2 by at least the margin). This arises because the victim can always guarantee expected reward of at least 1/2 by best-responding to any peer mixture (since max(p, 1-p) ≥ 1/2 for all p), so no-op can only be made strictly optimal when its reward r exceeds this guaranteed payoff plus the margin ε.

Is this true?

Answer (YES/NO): NO